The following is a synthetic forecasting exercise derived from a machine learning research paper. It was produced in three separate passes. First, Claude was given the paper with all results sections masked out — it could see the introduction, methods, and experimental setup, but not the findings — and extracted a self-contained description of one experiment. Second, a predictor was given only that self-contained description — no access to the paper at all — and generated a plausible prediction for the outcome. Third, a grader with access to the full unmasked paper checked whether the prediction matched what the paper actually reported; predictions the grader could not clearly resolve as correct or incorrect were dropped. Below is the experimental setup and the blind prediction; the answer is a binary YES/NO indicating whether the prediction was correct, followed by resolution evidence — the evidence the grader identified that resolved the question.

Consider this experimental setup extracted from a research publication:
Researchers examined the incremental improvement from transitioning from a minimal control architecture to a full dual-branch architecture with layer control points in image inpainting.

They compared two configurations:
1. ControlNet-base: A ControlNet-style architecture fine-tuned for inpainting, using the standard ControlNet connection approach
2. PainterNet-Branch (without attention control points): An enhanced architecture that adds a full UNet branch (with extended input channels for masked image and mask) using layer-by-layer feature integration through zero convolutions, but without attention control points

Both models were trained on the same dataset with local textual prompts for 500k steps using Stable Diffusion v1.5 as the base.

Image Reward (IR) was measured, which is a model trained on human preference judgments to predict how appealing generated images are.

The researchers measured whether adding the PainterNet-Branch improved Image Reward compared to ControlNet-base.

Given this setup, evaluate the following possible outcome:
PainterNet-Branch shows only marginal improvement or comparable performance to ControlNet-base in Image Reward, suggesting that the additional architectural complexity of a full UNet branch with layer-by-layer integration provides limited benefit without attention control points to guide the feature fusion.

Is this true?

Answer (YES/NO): YES